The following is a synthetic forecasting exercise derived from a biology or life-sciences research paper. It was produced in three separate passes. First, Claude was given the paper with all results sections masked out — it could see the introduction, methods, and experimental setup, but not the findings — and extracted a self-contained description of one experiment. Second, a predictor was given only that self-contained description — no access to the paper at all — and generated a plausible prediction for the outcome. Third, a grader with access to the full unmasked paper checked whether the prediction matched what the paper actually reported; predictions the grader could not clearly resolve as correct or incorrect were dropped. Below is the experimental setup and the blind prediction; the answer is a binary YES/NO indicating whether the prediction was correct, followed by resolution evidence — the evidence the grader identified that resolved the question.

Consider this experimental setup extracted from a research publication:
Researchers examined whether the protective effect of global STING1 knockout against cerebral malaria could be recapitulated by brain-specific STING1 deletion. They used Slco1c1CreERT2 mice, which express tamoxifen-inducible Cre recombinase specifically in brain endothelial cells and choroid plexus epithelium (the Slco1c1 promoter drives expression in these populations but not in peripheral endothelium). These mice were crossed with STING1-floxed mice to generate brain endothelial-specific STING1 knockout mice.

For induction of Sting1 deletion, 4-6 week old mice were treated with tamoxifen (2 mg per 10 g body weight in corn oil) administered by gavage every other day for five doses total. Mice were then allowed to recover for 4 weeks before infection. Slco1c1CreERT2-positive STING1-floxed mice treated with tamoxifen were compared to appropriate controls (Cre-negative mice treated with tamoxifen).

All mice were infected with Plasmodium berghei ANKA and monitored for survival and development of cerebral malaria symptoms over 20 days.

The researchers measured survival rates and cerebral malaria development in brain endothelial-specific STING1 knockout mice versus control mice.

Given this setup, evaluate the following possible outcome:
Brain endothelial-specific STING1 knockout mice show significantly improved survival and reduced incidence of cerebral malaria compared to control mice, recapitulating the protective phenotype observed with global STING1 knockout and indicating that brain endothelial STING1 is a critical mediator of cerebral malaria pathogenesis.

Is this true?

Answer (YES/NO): YES